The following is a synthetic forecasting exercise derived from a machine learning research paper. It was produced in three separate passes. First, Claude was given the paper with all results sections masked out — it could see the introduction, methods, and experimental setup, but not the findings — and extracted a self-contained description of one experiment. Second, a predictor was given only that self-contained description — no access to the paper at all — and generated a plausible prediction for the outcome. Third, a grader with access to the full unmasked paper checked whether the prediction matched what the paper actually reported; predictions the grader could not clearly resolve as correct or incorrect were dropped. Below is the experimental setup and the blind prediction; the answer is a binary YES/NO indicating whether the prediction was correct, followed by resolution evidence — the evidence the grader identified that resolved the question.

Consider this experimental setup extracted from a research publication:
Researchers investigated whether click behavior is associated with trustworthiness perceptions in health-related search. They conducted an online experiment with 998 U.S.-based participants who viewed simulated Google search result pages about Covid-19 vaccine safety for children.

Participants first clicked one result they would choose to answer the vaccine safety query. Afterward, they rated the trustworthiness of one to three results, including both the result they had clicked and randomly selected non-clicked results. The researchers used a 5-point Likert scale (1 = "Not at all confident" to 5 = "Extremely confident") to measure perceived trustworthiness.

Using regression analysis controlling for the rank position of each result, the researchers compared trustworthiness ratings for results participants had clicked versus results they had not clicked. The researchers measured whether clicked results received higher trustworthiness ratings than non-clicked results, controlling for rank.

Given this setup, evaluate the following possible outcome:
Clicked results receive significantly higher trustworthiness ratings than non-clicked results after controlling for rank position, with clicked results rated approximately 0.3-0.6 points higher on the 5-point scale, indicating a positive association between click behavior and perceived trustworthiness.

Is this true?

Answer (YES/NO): NO